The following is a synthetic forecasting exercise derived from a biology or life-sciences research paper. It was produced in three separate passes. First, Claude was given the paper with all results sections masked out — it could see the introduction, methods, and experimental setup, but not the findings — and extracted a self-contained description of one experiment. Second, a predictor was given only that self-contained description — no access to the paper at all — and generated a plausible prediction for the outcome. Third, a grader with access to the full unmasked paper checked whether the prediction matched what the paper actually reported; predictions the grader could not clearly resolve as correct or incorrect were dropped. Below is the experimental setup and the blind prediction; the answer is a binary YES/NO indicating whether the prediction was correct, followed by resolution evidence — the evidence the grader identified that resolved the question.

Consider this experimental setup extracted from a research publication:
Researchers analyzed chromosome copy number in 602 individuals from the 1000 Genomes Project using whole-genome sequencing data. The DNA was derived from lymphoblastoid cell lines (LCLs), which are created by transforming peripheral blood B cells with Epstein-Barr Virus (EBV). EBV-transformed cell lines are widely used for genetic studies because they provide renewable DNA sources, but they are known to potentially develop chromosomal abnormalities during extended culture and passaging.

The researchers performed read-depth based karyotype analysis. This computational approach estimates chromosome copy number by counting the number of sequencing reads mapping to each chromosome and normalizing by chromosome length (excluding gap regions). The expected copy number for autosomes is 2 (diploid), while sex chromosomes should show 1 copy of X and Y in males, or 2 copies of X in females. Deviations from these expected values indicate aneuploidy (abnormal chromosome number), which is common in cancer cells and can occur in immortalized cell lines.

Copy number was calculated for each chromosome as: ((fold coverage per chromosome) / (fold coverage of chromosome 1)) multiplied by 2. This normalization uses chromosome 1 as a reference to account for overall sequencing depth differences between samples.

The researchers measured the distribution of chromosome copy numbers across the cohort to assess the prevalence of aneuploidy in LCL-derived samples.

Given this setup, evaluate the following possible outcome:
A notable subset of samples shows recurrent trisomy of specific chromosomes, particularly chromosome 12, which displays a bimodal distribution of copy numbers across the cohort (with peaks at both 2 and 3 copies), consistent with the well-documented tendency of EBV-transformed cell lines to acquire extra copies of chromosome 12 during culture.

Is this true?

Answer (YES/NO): NO